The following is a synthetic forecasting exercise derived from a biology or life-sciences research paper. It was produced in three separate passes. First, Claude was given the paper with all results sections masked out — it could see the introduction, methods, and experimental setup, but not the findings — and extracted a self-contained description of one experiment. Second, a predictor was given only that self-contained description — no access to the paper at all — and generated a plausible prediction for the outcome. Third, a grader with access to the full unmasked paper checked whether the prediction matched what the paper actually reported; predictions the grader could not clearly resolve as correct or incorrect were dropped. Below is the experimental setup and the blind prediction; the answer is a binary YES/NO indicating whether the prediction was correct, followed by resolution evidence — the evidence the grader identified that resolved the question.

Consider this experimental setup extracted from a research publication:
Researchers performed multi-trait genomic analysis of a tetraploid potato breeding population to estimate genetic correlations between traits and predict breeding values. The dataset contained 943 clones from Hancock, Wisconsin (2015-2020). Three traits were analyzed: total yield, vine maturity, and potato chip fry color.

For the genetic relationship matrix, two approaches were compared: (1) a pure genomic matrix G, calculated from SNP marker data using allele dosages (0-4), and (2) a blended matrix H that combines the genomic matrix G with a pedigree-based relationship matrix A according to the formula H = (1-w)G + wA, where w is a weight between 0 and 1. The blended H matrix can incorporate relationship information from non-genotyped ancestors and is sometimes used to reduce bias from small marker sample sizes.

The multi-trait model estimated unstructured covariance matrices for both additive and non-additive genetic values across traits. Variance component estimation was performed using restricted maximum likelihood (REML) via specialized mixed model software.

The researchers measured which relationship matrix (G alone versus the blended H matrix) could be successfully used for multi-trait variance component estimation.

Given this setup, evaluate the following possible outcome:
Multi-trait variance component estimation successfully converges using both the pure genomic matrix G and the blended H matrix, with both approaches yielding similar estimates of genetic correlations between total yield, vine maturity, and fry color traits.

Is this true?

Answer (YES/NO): NO